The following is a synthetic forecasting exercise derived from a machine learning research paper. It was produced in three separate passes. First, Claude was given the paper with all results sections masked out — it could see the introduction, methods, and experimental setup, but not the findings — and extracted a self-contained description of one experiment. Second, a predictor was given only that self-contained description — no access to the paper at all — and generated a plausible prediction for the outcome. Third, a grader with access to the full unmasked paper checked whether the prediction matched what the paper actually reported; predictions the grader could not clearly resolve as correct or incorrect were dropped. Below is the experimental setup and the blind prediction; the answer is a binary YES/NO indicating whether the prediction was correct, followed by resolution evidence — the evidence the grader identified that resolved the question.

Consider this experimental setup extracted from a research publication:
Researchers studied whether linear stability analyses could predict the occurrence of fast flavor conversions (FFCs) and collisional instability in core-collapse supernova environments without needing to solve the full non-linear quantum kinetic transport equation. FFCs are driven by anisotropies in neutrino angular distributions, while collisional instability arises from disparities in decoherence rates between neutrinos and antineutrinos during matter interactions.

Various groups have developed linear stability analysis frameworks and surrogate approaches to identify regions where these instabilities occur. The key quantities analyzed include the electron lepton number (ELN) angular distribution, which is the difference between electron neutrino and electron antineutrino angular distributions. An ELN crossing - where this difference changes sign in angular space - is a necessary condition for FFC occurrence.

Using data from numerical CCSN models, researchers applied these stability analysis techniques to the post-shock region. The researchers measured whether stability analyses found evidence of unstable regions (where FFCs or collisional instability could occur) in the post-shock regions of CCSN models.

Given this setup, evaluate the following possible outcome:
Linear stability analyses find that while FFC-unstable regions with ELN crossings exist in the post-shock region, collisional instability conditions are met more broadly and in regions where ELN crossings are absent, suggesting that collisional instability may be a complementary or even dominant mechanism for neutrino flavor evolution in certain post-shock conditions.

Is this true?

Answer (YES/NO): NO